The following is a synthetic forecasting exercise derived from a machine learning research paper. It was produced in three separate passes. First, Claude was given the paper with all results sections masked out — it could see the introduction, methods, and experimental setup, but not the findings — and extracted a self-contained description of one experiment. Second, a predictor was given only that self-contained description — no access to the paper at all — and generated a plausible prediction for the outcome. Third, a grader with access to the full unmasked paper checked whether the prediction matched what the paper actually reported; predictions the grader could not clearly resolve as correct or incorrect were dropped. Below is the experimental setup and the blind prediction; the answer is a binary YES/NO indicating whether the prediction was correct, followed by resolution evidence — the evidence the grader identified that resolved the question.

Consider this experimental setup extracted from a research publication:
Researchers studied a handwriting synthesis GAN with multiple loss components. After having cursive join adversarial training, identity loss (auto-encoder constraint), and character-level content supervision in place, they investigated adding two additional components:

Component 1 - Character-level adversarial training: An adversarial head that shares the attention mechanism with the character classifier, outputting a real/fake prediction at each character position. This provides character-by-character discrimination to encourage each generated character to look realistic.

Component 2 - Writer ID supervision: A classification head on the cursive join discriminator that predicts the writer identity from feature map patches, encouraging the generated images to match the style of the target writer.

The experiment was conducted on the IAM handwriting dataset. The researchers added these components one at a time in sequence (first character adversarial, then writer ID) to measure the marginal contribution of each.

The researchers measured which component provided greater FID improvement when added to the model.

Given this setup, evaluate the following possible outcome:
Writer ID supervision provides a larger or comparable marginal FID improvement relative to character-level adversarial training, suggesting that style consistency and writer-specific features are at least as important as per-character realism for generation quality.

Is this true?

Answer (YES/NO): YES